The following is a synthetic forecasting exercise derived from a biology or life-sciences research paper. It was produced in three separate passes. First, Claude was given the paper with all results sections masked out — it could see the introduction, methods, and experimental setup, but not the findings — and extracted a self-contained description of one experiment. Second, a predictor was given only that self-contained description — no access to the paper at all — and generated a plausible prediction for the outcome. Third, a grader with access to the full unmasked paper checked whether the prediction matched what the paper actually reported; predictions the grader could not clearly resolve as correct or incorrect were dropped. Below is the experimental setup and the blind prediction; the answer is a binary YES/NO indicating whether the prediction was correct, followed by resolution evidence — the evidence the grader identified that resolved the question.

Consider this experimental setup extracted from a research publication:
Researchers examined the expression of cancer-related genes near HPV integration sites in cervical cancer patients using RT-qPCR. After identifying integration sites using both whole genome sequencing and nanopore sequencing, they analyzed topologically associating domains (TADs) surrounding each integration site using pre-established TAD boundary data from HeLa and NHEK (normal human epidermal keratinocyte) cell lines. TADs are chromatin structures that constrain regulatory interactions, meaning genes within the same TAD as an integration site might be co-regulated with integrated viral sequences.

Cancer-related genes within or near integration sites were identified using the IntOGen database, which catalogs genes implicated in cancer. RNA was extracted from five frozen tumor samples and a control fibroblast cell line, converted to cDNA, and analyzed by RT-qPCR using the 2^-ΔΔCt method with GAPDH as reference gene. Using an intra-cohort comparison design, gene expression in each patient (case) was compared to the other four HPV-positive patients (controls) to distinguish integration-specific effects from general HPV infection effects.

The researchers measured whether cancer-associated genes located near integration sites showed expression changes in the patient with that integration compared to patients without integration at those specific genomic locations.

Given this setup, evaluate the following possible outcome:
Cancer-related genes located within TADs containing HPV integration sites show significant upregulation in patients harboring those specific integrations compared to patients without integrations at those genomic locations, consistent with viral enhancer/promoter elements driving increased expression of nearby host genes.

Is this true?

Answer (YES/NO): NO